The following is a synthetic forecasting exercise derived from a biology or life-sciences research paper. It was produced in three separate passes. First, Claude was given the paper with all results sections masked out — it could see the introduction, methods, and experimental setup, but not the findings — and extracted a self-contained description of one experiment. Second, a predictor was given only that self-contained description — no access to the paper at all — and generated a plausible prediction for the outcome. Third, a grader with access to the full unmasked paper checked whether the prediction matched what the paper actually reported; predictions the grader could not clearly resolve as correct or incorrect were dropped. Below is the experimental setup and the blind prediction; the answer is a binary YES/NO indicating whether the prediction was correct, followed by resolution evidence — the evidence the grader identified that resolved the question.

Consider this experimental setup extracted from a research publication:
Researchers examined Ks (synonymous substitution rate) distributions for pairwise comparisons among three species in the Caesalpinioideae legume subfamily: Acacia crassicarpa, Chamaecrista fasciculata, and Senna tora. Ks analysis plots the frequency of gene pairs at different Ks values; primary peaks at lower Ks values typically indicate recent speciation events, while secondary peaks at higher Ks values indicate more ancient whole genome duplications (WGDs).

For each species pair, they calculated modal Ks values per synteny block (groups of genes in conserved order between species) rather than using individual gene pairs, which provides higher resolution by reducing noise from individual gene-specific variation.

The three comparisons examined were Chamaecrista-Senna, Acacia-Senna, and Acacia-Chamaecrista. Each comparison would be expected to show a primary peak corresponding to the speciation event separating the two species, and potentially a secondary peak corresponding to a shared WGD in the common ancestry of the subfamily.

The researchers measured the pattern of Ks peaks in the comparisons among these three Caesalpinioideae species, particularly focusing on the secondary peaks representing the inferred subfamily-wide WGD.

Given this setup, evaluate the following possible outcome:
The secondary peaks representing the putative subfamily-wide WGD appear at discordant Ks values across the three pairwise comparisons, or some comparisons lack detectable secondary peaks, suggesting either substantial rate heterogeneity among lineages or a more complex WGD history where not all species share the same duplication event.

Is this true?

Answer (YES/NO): NO